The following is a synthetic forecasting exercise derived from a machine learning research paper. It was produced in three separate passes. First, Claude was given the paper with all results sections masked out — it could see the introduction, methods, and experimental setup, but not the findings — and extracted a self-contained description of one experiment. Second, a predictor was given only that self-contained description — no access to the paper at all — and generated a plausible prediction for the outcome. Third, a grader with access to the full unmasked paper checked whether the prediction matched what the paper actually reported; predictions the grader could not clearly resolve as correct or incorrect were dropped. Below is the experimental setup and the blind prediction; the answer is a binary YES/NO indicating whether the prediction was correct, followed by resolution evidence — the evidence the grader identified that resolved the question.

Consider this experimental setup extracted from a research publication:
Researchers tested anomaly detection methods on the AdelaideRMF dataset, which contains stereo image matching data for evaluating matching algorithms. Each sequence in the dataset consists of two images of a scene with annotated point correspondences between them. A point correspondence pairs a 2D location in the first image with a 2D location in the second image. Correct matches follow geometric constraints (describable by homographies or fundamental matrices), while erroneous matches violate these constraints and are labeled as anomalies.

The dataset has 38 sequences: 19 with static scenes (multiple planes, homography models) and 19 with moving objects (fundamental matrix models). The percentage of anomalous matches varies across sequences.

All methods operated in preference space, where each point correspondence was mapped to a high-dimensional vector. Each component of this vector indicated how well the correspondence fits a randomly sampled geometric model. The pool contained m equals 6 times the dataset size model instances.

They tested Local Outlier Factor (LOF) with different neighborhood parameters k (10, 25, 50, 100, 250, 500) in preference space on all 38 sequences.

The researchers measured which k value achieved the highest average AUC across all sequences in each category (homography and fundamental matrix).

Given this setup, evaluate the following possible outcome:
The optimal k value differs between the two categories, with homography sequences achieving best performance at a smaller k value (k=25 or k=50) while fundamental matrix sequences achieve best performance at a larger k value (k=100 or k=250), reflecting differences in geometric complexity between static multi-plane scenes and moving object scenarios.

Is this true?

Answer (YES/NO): NO